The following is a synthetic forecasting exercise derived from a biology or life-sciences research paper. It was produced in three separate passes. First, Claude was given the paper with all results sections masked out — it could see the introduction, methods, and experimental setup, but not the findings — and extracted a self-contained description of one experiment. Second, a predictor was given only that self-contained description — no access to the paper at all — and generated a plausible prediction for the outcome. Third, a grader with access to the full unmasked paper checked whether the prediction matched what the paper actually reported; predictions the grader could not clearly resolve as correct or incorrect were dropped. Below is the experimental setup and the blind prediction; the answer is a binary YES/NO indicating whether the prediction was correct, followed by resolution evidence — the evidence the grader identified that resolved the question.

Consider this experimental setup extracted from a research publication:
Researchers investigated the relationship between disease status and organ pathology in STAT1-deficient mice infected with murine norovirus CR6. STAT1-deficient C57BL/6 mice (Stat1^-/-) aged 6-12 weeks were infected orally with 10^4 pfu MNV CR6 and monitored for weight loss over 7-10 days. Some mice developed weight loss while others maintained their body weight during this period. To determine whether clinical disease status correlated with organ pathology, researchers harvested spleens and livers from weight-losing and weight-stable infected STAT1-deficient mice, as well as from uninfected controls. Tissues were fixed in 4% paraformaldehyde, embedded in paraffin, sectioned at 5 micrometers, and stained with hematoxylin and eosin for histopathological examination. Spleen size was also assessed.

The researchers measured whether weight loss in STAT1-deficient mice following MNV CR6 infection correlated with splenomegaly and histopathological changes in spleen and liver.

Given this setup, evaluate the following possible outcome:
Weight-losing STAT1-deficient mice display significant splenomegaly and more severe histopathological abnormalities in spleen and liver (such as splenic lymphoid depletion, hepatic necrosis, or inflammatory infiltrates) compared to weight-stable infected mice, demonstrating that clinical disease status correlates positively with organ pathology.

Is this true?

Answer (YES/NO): YES